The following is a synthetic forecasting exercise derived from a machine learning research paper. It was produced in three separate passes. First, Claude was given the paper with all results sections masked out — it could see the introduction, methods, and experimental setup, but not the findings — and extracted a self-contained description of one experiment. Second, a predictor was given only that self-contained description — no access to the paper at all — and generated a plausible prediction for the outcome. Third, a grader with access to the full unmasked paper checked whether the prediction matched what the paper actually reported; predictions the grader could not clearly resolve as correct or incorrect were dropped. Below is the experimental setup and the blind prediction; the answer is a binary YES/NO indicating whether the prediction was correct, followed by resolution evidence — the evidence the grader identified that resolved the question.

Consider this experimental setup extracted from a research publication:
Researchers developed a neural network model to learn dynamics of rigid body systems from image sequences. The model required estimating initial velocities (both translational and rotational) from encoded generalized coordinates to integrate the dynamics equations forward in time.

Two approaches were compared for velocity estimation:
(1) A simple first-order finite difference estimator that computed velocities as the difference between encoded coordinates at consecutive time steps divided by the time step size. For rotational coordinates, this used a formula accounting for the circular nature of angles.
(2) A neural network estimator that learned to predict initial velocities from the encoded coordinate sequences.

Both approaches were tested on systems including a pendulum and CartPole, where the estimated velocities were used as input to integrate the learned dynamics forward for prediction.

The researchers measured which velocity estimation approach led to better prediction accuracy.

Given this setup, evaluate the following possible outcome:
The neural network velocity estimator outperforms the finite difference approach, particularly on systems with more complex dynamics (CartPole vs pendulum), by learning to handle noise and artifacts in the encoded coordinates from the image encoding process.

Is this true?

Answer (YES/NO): NO